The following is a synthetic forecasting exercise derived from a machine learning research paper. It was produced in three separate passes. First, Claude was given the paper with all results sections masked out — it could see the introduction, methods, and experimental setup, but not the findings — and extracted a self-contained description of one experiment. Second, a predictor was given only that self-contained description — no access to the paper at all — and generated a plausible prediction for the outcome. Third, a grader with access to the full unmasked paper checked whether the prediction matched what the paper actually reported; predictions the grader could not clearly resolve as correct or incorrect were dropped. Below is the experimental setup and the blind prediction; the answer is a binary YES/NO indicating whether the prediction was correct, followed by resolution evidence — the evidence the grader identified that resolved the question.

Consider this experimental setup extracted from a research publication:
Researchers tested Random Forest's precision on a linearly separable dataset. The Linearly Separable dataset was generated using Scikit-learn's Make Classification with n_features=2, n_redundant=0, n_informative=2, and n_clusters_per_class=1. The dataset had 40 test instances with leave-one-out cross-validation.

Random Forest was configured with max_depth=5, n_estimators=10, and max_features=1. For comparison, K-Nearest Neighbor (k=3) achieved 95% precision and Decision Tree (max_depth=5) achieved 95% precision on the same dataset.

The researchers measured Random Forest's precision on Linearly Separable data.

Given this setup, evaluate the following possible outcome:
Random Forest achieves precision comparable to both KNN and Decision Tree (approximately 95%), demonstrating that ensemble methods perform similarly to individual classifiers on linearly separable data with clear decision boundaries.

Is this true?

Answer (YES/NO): NO